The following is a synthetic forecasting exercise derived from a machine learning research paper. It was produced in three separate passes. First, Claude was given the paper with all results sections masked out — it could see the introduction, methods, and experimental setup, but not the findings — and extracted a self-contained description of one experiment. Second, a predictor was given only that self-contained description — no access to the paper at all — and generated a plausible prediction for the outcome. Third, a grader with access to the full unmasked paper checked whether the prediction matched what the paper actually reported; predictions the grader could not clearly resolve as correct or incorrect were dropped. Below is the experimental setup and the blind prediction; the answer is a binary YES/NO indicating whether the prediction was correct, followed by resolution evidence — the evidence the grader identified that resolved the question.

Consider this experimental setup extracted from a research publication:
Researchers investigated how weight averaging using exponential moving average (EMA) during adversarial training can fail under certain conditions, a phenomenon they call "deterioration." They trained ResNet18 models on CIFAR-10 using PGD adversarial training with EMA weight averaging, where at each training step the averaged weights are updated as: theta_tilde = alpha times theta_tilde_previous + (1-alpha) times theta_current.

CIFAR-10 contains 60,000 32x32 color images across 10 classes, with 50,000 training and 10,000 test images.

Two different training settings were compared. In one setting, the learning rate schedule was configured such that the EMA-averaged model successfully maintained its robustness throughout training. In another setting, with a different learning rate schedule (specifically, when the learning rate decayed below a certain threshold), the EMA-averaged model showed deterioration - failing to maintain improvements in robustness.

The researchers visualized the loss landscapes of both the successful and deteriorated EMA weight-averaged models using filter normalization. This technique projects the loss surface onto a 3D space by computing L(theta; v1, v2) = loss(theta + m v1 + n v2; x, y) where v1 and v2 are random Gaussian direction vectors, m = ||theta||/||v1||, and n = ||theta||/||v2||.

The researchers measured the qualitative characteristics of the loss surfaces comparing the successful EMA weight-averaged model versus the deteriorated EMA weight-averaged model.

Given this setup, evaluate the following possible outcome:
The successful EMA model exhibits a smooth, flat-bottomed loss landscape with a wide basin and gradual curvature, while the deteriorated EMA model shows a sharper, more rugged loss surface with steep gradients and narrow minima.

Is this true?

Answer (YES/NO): YES